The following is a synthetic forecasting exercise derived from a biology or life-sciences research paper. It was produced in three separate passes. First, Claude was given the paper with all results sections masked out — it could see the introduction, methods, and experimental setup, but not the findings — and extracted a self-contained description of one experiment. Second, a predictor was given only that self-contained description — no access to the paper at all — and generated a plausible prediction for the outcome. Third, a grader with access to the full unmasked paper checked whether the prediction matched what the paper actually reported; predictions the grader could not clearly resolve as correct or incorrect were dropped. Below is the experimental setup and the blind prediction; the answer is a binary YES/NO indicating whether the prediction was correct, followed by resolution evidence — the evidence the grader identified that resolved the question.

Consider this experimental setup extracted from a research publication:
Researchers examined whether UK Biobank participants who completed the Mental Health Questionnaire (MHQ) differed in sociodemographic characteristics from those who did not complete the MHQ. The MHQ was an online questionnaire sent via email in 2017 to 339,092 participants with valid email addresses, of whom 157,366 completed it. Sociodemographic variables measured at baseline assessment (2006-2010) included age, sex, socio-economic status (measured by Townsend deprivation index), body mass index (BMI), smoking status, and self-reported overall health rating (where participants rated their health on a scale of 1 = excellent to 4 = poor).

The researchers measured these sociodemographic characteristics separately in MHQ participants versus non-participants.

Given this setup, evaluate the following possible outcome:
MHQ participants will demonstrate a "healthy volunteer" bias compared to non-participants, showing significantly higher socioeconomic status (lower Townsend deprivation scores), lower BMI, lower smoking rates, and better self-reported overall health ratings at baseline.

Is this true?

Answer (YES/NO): YES